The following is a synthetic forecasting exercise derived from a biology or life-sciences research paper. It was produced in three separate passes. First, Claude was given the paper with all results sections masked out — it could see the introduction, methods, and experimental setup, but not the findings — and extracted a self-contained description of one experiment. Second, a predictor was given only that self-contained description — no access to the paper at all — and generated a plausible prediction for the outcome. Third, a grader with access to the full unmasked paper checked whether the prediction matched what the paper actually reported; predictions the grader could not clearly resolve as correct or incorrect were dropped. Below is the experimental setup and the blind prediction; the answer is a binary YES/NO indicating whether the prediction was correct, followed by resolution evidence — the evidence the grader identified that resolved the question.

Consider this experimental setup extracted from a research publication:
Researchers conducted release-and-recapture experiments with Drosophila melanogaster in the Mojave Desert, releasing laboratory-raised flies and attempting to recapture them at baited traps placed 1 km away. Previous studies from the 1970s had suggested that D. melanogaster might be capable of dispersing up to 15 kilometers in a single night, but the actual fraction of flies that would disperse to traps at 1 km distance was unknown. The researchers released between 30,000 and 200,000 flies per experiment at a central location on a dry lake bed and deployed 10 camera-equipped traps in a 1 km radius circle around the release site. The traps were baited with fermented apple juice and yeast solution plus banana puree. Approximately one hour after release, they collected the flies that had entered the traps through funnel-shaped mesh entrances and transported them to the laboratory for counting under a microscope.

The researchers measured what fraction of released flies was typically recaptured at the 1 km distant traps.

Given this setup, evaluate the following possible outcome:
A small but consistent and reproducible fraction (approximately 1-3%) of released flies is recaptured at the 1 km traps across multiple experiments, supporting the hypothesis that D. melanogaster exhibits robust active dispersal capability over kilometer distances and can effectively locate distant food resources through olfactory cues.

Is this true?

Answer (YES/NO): NO